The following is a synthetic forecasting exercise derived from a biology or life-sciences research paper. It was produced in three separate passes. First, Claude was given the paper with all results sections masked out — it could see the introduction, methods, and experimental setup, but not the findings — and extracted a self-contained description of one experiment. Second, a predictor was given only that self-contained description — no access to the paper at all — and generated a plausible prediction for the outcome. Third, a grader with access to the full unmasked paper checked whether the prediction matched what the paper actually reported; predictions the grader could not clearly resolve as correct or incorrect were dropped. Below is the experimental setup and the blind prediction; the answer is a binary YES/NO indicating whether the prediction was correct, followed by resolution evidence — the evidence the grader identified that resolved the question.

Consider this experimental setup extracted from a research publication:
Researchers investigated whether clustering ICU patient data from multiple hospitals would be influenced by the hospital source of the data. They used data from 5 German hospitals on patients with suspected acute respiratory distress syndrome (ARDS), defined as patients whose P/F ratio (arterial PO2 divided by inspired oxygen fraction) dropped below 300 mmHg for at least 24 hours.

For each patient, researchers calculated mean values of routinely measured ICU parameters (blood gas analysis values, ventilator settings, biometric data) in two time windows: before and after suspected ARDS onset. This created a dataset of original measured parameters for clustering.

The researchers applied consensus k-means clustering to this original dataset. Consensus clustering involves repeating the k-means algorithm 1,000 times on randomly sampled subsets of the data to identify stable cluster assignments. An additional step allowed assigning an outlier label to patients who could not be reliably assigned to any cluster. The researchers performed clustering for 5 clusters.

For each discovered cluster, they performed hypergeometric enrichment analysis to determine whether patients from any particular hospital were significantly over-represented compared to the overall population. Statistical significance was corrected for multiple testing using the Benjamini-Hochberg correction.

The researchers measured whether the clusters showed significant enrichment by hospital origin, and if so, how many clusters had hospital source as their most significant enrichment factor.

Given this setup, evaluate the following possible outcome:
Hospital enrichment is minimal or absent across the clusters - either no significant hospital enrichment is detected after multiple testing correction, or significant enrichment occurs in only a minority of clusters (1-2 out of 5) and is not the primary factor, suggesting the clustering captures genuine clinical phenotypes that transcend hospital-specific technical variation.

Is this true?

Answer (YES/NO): NO